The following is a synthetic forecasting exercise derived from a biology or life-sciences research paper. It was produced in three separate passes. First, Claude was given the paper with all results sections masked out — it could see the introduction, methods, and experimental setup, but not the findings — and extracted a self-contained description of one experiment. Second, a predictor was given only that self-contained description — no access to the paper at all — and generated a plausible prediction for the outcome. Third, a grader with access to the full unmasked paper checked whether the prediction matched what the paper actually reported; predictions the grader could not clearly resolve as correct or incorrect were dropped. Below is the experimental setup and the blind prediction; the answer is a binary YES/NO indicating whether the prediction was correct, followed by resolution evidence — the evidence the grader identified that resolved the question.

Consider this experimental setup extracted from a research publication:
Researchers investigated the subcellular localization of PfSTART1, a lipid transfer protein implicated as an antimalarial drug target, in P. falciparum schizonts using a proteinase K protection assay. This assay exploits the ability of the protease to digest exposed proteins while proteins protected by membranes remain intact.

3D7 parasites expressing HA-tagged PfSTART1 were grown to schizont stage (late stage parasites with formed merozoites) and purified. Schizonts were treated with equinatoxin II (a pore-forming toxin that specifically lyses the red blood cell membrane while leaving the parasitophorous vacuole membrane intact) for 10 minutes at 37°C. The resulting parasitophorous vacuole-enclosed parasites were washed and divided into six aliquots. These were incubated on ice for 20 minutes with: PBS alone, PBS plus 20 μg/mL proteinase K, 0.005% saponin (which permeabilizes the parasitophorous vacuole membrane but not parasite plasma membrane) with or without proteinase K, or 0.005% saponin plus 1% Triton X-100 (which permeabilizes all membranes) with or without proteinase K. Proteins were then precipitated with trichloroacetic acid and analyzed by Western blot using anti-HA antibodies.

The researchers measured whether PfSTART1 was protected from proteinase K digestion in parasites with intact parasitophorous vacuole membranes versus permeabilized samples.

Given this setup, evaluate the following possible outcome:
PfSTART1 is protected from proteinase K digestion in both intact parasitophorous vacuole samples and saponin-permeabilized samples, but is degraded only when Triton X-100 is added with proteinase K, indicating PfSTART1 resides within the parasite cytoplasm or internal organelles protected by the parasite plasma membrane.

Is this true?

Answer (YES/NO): NO